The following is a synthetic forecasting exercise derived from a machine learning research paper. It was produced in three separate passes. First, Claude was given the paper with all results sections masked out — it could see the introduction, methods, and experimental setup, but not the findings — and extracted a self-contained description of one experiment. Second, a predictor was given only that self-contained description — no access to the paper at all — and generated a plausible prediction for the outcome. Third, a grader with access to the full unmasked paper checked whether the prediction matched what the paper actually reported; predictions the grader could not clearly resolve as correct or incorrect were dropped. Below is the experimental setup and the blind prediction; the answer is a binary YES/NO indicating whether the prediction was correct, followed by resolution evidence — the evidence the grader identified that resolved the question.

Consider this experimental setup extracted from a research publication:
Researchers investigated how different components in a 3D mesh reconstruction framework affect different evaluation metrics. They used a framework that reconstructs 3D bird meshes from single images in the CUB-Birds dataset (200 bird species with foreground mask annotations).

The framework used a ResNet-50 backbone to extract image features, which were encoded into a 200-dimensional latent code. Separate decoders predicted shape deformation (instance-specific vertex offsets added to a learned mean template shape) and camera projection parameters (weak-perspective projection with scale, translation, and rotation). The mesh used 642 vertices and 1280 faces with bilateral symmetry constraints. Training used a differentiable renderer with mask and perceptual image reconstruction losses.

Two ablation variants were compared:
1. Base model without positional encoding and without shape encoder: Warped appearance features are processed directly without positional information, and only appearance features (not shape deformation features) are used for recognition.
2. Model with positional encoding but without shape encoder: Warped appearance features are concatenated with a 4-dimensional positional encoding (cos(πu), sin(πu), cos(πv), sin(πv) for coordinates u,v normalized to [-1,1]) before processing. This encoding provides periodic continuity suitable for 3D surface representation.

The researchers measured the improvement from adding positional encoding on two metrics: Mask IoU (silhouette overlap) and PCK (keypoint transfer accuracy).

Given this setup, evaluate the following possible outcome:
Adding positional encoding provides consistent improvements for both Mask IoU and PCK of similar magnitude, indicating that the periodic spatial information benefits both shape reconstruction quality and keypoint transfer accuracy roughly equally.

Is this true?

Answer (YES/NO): YES